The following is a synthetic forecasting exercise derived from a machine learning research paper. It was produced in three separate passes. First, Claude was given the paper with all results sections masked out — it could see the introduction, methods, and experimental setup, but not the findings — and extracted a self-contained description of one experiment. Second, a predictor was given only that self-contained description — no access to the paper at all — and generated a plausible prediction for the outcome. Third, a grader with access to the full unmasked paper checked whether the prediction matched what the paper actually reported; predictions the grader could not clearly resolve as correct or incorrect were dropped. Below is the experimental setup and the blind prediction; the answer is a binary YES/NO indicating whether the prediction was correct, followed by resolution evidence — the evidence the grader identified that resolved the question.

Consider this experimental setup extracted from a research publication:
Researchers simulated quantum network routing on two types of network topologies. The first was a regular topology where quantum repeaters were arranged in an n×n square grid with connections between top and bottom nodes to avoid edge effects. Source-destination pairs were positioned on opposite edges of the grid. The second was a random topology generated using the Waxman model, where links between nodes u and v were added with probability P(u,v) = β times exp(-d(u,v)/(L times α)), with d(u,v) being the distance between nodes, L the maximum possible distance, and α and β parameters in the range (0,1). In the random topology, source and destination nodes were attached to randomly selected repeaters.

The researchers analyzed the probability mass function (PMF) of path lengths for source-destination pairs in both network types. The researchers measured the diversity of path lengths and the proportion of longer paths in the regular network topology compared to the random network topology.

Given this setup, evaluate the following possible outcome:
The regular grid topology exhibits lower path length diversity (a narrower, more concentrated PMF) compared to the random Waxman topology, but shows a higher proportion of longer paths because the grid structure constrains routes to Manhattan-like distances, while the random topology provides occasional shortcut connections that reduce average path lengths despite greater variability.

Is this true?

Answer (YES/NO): YES